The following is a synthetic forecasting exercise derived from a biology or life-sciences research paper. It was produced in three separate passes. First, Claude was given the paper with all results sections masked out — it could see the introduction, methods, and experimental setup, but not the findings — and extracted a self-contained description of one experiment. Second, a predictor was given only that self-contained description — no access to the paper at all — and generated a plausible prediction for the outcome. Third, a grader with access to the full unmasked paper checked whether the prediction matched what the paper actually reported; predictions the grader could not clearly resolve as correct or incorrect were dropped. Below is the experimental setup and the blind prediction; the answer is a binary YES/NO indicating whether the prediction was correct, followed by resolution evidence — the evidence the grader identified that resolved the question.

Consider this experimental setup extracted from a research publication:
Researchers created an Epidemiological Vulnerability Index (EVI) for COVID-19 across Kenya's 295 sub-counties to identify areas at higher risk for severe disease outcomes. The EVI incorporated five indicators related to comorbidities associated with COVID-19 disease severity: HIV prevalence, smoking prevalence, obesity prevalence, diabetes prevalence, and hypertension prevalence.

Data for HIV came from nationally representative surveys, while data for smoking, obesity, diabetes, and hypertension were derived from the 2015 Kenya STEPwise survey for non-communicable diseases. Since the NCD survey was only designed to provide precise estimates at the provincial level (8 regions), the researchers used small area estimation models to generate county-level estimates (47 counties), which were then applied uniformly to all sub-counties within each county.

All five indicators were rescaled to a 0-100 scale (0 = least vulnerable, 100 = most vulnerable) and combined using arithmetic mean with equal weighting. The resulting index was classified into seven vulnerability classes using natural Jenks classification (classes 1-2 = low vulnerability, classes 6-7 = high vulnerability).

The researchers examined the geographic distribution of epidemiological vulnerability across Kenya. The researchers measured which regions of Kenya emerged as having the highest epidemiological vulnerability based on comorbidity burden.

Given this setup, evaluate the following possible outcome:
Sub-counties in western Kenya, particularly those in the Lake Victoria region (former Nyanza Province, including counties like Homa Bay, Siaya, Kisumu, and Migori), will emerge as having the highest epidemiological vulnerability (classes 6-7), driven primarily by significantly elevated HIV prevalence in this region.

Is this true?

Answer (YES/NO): NO